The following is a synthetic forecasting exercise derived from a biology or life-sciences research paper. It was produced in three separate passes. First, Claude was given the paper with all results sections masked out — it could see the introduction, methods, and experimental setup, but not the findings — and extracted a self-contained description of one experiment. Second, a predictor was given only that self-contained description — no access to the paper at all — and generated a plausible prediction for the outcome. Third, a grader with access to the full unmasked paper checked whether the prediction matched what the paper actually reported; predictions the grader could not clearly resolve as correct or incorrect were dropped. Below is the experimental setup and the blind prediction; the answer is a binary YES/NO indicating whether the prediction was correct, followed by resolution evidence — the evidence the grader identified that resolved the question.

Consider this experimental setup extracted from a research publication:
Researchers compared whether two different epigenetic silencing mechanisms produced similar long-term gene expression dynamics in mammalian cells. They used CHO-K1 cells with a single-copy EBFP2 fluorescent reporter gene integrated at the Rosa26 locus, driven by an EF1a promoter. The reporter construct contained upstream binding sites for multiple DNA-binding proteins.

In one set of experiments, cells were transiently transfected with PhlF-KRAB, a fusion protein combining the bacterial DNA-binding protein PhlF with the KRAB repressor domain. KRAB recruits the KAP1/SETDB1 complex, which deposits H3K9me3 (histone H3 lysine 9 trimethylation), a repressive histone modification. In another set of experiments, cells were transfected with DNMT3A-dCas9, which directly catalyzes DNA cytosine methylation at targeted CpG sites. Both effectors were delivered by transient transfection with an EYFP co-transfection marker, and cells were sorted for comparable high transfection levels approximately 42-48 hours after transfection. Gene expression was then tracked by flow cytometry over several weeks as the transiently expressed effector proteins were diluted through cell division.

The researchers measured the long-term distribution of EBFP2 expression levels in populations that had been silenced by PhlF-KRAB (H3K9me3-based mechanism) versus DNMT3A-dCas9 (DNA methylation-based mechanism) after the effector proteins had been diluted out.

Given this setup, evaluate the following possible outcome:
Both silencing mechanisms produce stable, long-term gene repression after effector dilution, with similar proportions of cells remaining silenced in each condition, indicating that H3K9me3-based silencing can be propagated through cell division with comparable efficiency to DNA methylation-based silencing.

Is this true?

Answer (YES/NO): NO